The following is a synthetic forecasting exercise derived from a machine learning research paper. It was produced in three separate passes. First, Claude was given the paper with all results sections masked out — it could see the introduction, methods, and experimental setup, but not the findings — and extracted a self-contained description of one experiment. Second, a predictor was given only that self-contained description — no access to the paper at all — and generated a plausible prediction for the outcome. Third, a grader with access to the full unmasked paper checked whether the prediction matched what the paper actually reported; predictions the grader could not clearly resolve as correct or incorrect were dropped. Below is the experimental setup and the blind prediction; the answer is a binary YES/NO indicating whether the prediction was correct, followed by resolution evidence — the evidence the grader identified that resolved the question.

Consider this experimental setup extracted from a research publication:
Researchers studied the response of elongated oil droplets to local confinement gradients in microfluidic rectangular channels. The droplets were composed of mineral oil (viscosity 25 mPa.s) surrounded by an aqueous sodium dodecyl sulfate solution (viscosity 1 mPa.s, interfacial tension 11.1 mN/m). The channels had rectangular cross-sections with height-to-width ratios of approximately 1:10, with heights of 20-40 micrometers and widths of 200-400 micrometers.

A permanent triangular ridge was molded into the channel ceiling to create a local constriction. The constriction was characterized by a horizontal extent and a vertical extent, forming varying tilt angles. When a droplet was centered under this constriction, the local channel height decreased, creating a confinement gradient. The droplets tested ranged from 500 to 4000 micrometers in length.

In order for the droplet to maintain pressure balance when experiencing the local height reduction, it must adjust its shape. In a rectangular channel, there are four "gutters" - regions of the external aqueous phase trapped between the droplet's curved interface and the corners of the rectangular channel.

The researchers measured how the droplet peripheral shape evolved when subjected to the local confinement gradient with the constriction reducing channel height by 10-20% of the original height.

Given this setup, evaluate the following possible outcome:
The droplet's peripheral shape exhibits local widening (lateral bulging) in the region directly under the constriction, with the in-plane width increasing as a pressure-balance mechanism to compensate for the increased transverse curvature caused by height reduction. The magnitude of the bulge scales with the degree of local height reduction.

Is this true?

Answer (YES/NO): NO